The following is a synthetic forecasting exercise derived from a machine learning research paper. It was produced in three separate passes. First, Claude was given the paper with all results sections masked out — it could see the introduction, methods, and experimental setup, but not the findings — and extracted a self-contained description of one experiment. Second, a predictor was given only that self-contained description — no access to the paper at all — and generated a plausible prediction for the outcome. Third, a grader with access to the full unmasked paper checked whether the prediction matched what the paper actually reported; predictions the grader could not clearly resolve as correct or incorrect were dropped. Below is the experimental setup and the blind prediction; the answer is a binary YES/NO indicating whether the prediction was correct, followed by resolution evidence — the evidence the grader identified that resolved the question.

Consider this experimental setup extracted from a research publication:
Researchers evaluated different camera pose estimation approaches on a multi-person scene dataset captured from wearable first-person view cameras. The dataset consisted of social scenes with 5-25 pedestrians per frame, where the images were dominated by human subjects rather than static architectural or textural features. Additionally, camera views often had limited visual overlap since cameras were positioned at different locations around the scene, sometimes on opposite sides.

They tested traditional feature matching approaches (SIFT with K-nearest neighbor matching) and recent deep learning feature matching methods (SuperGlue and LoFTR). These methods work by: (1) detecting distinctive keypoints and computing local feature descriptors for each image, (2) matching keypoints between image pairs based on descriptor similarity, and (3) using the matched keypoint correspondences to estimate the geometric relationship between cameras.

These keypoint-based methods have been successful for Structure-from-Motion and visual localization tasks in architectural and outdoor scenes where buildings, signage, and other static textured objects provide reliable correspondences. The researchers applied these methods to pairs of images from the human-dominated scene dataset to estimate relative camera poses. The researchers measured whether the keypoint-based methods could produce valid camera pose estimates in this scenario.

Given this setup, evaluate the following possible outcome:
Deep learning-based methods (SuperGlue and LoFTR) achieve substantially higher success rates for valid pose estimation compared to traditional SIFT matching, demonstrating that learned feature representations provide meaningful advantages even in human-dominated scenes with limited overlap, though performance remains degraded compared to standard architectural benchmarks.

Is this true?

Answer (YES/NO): NO